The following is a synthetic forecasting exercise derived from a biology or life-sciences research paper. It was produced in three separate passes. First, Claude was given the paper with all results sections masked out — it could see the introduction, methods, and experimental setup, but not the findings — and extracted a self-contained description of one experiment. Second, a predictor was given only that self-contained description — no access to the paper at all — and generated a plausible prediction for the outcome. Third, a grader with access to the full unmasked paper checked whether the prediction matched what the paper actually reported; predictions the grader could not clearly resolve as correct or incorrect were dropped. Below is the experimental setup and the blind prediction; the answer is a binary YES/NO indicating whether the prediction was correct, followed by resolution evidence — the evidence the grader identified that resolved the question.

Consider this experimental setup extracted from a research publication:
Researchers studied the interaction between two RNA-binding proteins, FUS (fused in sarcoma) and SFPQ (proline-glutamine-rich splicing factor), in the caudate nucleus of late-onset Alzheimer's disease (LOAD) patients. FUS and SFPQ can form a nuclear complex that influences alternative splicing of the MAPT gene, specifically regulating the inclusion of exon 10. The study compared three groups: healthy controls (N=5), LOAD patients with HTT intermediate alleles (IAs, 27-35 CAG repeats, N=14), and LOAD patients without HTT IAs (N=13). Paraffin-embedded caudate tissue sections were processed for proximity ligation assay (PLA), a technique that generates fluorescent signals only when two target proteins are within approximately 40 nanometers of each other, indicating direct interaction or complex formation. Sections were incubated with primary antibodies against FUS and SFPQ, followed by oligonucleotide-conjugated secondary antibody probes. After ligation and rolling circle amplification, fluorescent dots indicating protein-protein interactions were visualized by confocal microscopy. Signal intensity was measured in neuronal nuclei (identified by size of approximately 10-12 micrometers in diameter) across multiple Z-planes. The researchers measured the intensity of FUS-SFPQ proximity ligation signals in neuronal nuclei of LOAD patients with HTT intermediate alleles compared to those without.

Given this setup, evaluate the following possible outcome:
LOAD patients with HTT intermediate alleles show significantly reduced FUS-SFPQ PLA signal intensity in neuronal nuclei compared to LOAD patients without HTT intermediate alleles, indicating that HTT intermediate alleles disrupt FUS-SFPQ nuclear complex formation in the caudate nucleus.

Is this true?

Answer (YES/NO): NO